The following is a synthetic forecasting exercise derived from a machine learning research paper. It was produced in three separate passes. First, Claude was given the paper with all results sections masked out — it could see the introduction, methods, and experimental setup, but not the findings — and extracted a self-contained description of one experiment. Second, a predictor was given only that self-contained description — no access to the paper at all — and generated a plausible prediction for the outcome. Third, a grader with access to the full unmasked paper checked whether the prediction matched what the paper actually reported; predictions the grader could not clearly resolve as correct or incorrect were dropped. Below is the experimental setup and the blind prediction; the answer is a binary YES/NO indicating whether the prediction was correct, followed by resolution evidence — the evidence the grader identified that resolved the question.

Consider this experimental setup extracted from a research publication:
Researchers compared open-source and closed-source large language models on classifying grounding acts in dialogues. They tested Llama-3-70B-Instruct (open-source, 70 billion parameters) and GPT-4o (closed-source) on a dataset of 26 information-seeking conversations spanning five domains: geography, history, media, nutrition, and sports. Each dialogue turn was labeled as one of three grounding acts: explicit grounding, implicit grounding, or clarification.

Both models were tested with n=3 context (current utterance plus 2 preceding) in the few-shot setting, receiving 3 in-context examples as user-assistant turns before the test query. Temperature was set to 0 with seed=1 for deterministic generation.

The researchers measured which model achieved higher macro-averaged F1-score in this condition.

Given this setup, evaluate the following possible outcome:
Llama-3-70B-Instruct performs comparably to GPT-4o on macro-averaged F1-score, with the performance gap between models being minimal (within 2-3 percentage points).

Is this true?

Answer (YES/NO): NO